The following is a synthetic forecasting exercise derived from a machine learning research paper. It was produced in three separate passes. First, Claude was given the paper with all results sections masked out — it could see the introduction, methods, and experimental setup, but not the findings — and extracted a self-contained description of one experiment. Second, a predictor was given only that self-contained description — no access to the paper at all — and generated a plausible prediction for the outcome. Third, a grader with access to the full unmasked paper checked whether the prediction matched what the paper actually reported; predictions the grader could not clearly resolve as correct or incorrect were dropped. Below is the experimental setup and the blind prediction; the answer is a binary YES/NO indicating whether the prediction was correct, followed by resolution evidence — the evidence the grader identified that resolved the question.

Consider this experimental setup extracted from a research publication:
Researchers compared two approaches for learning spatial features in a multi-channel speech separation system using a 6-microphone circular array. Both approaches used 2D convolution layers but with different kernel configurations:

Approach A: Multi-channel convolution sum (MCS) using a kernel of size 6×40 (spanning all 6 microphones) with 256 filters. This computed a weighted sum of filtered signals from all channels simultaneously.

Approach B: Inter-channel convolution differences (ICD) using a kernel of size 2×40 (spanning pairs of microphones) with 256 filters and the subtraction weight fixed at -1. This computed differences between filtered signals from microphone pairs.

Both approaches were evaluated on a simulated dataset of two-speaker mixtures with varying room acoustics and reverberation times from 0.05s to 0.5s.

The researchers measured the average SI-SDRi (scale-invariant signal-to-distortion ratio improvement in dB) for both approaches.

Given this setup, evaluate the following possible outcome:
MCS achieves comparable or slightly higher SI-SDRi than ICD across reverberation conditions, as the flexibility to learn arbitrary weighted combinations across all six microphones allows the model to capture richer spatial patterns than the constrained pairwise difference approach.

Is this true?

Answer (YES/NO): NO